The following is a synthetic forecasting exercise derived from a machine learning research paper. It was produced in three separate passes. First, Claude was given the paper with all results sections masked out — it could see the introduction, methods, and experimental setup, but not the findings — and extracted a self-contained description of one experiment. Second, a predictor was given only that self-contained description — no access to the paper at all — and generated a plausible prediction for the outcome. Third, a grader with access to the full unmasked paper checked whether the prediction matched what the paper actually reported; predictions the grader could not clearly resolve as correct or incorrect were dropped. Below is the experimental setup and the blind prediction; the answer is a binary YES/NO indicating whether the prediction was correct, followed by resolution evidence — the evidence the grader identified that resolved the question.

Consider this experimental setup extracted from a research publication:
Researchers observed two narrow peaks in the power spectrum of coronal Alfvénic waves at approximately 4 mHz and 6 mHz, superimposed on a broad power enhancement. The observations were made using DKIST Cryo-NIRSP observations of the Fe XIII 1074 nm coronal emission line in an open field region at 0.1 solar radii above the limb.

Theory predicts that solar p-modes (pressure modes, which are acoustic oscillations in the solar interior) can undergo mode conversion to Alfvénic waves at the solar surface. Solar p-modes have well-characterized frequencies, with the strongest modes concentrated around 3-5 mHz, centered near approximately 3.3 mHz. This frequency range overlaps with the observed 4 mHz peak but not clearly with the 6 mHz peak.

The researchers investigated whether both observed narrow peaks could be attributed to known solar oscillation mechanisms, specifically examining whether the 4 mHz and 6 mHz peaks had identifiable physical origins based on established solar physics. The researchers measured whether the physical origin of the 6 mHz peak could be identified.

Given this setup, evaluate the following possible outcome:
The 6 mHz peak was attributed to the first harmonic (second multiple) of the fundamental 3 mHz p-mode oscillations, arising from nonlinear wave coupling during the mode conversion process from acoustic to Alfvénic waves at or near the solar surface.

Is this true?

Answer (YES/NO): NO